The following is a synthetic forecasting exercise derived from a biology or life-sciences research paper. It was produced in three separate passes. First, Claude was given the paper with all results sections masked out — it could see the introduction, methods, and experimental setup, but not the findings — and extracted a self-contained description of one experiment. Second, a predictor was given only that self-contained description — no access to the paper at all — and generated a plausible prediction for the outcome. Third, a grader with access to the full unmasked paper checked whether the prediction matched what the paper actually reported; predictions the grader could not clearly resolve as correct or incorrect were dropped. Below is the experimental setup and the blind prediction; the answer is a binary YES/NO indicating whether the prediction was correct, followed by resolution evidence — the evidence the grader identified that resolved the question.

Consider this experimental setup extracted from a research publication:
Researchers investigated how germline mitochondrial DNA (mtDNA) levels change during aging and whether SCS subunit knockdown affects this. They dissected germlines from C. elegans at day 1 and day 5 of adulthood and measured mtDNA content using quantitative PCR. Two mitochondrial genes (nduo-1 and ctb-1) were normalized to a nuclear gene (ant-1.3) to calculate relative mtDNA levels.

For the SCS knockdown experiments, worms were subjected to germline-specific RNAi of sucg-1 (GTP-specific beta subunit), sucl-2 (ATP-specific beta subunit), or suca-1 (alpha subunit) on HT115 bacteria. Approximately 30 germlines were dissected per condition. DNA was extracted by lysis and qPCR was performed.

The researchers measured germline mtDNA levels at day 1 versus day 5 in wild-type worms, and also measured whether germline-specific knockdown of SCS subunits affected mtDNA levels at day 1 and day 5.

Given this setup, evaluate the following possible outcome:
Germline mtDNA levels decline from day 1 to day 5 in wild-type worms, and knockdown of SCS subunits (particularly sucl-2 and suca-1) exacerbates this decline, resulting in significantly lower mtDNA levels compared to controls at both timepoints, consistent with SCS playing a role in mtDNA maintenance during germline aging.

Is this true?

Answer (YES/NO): NO